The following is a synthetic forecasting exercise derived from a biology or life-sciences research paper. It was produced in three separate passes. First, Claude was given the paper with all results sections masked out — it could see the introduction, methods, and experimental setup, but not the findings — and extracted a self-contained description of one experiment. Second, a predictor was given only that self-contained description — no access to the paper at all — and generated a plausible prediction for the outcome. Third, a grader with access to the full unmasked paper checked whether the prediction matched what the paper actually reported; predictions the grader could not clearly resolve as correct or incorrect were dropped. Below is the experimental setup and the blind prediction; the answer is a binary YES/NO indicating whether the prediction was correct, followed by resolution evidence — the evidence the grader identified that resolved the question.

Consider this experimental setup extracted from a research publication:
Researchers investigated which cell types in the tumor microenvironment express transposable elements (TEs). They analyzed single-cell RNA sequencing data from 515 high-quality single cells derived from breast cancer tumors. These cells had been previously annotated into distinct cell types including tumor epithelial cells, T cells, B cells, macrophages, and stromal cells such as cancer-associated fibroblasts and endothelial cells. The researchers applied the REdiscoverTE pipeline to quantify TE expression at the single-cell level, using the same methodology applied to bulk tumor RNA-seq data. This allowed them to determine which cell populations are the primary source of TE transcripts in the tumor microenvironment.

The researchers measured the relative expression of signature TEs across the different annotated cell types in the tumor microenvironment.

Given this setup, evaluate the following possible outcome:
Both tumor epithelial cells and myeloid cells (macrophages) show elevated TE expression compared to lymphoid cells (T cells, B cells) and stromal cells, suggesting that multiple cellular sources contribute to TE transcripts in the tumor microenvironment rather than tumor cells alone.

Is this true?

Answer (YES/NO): NO